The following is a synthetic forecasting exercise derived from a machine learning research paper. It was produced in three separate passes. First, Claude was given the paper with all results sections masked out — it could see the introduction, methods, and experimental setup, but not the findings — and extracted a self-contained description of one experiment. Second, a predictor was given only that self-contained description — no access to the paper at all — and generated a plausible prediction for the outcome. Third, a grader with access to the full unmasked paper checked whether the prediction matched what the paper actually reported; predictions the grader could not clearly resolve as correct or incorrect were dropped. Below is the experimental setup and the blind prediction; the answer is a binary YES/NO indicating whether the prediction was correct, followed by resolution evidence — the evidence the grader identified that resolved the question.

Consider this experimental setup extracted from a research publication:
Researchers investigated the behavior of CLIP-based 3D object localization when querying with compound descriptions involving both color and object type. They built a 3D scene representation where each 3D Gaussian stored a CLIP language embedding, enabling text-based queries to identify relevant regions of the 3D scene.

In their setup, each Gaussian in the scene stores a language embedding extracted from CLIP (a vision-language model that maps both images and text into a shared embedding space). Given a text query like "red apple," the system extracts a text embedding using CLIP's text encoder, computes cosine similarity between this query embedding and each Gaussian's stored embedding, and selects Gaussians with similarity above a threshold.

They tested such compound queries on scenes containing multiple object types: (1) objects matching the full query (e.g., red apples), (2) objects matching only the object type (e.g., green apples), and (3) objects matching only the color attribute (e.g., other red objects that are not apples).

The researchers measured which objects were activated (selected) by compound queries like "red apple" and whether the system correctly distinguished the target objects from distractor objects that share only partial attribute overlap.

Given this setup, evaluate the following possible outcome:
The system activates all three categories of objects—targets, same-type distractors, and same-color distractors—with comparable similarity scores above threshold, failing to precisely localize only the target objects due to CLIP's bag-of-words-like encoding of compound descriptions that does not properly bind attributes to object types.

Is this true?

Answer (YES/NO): NO